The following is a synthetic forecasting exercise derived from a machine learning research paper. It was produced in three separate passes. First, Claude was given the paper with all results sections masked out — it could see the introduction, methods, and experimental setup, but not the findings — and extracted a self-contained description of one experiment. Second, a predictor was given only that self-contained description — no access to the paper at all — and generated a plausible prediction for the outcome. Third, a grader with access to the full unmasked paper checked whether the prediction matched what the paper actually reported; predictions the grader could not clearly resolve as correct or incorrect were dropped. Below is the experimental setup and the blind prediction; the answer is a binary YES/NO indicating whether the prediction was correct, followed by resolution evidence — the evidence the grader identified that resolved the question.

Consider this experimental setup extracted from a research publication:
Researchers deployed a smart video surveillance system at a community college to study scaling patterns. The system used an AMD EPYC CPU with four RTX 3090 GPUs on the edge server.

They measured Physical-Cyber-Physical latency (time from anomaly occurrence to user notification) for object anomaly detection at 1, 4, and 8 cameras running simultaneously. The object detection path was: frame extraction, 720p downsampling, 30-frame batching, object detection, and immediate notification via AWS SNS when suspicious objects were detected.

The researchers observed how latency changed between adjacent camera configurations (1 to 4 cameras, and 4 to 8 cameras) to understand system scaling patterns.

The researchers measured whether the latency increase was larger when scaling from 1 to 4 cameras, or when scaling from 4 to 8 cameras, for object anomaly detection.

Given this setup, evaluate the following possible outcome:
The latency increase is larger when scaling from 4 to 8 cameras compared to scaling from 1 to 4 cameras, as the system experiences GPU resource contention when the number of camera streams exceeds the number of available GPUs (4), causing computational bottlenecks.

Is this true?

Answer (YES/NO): YES